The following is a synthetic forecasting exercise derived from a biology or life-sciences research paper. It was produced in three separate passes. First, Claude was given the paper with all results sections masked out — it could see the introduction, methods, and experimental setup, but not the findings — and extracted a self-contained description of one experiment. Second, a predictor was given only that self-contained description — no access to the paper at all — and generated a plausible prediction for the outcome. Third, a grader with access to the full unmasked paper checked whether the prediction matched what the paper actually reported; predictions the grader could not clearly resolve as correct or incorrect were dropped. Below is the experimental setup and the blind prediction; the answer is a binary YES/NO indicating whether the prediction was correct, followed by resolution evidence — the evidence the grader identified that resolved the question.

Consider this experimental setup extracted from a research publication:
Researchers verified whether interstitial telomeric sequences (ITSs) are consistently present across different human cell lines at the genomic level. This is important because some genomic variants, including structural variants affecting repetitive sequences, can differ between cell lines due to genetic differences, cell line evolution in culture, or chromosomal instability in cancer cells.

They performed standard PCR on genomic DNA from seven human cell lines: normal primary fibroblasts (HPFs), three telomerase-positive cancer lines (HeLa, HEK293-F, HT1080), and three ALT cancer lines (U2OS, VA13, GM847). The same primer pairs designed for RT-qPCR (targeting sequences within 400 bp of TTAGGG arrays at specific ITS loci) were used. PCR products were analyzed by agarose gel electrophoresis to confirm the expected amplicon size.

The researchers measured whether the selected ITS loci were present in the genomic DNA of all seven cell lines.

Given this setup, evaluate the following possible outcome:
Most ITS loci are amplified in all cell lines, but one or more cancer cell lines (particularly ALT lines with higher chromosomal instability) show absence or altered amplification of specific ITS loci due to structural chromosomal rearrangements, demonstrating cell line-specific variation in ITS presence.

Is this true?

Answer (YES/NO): NO